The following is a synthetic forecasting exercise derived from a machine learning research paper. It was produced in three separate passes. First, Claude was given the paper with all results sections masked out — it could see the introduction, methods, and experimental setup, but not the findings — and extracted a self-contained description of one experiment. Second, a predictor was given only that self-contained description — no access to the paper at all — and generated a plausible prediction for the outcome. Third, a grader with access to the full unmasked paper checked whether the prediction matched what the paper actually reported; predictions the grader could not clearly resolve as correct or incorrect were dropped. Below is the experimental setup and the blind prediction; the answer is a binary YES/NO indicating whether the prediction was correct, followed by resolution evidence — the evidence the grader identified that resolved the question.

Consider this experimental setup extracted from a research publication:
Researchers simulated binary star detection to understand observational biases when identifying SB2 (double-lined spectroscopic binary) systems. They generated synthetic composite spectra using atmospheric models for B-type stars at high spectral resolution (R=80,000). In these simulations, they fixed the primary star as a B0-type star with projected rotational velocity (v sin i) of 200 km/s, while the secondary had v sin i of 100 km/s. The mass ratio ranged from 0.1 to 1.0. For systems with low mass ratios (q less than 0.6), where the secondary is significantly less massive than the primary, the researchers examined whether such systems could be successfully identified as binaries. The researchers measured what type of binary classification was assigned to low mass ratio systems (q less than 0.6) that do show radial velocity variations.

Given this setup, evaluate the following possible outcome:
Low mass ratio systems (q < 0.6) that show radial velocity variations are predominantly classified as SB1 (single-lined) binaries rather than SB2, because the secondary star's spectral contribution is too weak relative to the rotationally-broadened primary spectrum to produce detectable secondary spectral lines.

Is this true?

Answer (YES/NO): YES